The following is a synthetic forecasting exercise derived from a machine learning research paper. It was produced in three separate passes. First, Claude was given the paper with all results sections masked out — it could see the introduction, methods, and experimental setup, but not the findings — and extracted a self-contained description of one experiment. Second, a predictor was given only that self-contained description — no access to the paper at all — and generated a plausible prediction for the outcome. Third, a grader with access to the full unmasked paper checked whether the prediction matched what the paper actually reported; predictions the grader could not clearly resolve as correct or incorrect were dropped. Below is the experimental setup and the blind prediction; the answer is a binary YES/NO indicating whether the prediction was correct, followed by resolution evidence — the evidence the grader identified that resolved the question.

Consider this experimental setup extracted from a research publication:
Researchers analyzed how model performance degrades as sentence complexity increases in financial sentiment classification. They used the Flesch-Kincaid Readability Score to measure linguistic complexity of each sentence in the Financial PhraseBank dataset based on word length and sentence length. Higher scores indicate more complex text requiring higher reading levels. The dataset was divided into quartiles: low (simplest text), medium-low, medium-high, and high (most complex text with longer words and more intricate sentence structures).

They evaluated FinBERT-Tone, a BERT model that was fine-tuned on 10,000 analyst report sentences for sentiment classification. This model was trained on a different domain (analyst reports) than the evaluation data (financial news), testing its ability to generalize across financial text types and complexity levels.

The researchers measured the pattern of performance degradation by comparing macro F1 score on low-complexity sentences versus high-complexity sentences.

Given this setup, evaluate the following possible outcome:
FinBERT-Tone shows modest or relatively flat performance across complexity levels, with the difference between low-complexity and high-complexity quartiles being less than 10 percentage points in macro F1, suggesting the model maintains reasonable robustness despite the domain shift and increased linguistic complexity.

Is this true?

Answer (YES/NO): NO